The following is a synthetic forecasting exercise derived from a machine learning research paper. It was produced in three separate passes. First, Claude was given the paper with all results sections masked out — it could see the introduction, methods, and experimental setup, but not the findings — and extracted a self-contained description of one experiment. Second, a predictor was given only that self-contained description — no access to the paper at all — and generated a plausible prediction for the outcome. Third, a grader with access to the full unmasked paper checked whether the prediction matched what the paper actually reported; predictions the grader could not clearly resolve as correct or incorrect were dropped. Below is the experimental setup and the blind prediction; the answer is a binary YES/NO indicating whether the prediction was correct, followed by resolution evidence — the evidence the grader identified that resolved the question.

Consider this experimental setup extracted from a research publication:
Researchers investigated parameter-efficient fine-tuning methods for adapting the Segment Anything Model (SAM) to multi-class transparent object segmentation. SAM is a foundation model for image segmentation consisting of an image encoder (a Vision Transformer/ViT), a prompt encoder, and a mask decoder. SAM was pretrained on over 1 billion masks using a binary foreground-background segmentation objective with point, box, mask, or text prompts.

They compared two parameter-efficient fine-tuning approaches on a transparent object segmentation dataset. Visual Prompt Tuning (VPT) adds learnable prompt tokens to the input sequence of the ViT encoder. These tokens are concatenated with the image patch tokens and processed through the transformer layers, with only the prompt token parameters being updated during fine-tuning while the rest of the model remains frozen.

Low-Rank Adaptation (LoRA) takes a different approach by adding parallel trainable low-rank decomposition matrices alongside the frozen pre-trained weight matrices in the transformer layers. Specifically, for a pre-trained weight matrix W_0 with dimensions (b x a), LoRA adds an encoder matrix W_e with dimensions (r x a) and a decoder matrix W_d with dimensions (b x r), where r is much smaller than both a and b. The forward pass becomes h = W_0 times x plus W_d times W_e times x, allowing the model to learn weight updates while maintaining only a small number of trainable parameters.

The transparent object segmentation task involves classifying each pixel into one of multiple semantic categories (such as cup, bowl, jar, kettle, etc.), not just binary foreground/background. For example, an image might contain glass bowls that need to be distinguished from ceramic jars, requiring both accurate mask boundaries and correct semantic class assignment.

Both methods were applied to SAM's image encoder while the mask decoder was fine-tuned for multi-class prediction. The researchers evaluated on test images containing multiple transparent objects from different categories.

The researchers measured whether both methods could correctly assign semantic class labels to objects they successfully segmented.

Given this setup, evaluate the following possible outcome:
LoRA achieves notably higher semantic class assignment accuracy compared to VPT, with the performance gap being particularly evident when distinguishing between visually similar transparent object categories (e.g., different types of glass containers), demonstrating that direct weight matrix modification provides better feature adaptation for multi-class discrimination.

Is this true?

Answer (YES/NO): NO